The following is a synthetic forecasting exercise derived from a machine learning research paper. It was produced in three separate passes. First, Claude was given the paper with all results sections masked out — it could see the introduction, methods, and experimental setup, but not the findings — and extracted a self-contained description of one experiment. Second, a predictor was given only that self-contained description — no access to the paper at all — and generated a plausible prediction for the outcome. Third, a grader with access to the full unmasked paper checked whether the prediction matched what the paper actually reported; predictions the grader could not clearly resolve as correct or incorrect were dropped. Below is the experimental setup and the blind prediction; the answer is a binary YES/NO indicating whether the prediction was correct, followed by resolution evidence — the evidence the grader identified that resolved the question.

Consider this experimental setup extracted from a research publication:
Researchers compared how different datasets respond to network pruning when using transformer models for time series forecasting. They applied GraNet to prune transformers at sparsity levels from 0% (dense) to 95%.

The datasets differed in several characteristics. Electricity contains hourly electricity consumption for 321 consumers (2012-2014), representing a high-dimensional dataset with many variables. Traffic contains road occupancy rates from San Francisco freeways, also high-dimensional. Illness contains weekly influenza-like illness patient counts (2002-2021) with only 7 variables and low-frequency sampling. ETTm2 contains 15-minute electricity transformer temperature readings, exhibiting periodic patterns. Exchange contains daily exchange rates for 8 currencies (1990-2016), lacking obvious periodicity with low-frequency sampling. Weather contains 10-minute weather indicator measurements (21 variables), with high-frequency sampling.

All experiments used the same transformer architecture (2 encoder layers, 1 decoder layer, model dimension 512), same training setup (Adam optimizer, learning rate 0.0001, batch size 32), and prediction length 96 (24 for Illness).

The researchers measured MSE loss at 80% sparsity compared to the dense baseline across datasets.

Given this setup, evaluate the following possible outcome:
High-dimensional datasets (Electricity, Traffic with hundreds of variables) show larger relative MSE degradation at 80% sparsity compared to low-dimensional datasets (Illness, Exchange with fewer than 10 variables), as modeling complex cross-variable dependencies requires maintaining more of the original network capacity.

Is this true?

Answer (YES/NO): NO